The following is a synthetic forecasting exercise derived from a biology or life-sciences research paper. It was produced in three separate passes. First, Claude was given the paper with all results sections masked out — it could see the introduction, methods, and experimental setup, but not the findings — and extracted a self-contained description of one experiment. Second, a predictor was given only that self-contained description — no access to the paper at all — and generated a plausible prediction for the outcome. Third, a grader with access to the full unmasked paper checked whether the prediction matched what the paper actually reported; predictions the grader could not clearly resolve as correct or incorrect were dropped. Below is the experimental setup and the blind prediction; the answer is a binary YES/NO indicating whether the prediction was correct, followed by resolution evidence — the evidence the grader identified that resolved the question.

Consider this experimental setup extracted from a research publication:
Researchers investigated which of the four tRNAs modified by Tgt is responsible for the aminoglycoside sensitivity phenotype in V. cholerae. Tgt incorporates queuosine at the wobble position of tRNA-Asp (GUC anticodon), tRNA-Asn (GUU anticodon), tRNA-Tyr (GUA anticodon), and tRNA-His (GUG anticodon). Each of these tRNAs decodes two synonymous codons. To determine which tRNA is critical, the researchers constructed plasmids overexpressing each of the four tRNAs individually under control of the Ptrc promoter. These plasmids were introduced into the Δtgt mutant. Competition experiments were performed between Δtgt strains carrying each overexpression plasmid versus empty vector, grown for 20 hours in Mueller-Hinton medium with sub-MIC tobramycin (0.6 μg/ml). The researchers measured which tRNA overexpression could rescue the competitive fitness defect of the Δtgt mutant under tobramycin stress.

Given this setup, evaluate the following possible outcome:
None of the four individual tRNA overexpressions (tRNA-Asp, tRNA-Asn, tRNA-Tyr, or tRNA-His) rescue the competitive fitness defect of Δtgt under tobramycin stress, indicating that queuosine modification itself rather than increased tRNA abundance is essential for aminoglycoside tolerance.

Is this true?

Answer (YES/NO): NO